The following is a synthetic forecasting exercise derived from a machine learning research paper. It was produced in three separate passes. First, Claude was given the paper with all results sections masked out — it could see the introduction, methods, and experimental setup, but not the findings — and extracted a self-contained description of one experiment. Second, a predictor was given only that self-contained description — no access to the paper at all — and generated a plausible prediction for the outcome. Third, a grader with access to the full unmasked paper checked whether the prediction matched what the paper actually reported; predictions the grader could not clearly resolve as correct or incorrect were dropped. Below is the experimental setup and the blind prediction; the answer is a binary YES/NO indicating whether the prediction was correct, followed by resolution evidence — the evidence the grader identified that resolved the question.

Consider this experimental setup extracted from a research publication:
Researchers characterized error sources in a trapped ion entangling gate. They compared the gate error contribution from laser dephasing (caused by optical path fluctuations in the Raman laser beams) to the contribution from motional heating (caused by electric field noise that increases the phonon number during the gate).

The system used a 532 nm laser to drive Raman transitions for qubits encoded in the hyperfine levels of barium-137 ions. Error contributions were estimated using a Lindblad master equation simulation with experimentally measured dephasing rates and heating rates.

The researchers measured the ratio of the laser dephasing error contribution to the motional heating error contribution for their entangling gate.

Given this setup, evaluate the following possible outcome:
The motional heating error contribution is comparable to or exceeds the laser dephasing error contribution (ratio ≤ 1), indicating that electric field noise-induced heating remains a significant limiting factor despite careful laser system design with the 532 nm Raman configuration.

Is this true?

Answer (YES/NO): NO